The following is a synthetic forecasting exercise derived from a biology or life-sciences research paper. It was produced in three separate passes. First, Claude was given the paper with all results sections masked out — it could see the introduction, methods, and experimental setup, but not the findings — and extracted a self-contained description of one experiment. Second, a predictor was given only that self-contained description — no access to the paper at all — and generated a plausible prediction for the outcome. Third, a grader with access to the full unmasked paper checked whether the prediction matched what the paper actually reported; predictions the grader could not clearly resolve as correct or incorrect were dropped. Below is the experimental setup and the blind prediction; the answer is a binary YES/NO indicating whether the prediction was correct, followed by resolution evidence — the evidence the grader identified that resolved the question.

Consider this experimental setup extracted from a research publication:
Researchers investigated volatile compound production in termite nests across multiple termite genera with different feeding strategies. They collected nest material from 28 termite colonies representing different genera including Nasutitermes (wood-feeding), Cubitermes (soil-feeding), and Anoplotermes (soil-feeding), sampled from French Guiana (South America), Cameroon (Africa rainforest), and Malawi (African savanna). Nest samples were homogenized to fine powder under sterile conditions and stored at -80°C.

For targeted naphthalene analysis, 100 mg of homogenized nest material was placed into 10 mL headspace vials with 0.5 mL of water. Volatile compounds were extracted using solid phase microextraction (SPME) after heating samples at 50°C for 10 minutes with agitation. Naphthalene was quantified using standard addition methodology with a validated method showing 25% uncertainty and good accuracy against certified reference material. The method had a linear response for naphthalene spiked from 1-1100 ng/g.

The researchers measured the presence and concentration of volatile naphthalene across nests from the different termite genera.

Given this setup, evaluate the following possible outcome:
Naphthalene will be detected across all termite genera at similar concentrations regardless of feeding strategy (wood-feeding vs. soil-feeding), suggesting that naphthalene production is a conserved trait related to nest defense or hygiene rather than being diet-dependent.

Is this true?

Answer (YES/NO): NO